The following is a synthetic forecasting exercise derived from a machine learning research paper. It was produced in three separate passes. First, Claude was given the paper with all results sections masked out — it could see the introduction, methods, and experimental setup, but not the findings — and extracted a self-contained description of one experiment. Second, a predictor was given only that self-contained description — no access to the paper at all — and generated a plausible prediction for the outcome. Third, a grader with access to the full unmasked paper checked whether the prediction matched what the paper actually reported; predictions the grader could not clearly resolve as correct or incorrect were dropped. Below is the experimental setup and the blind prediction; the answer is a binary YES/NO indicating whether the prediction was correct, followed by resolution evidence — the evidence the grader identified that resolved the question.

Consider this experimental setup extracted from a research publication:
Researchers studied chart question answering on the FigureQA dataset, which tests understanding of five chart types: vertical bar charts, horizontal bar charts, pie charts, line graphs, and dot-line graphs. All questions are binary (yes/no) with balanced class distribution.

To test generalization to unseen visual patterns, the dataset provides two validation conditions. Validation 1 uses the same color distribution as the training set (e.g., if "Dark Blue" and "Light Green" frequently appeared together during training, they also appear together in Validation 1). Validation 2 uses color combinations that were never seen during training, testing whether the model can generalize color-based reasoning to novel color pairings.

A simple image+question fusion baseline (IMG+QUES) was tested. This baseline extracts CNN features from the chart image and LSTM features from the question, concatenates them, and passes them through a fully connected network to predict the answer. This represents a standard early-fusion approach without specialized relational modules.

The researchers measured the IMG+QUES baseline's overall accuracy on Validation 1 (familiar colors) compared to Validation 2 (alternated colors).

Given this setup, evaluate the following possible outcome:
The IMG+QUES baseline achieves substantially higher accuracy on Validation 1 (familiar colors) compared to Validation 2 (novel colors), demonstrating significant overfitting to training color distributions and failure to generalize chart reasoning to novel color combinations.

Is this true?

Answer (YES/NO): NO